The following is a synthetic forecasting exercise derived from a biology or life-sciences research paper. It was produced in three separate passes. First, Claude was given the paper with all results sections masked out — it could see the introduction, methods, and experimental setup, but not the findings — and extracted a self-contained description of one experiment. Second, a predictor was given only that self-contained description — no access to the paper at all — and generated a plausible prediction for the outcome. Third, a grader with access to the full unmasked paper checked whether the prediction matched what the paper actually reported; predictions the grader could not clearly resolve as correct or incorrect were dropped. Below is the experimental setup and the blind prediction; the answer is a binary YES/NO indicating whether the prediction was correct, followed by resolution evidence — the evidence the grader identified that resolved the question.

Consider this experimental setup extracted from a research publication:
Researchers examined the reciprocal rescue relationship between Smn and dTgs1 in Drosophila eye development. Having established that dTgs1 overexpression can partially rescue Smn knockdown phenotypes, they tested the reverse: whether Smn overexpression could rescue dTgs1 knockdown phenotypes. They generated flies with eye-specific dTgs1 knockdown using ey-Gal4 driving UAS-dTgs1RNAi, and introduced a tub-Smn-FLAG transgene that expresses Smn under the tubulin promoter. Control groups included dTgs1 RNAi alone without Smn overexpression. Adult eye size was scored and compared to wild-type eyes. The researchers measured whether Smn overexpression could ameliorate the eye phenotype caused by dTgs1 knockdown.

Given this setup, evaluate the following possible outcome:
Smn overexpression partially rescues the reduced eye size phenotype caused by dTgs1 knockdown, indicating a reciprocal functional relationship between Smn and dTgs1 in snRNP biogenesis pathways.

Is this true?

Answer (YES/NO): YES